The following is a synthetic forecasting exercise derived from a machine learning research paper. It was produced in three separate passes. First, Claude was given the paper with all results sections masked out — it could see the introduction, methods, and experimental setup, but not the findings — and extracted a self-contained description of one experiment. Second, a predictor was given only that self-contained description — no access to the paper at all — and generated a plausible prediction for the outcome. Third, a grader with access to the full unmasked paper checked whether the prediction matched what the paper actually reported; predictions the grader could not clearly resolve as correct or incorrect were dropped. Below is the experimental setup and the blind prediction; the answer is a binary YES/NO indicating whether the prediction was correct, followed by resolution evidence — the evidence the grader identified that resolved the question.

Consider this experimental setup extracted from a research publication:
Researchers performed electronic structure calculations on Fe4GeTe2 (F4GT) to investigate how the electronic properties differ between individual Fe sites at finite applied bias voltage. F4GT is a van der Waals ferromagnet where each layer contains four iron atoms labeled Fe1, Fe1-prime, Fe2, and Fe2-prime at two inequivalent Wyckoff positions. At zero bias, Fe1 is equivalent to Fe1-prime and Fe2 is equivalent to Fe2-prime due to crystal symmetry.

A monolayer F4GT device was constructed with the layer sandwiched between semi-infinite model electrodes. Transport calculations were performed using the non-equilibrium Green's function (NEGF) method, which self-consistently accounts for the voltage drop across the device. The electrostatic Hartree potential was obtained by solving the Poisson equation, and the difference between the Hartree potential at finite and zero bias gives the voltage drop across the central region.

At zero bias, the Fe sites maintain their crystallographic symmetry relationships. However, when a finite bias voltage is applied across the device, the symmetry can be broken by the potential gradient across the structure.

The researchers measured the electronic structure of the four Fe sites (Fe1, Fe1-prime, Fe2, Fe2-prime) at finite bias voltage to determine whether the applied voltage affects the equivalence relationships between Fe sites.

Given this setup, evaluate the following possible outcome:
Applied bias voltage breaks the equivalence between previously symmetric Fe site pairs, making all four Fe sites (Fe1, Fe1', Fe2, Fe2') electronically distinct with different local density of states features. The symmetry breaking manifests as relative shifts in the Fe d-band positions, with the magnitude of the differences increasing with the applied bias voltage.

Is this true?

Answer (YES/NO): YES